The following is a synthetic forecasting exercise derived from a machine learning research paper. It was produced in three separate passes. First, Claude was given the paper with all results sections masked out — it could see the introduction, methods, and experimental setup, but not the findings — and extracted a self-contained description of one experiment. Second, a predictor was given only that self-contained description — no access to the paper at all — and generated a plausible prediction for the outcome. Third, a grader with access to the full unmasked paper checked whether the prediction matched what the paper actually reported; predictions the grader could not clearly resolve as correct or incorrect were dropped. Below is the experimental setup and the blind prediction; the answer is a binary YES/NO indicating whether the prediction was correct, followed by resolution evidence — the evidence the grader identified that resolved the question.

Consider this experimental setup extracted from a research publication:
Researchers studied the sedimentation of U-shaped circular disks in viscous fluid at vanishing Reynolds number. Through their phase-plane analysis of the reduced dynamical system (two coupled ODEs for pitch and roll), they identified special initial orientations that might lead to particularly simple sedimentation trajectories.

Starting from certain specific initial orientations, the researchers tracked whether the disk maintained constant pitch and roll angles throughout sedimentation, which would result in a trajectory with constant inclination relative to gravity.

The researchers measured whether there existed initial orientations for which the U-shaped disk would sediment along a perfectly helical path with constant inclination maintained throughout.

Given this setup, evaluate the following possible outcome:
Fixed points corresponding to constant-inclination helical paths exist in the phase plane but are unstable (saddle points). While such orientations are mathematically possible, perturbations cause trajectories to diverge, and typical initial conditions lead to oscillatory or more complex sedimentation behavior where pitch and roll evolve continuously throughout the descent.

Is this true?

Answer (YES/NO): NO